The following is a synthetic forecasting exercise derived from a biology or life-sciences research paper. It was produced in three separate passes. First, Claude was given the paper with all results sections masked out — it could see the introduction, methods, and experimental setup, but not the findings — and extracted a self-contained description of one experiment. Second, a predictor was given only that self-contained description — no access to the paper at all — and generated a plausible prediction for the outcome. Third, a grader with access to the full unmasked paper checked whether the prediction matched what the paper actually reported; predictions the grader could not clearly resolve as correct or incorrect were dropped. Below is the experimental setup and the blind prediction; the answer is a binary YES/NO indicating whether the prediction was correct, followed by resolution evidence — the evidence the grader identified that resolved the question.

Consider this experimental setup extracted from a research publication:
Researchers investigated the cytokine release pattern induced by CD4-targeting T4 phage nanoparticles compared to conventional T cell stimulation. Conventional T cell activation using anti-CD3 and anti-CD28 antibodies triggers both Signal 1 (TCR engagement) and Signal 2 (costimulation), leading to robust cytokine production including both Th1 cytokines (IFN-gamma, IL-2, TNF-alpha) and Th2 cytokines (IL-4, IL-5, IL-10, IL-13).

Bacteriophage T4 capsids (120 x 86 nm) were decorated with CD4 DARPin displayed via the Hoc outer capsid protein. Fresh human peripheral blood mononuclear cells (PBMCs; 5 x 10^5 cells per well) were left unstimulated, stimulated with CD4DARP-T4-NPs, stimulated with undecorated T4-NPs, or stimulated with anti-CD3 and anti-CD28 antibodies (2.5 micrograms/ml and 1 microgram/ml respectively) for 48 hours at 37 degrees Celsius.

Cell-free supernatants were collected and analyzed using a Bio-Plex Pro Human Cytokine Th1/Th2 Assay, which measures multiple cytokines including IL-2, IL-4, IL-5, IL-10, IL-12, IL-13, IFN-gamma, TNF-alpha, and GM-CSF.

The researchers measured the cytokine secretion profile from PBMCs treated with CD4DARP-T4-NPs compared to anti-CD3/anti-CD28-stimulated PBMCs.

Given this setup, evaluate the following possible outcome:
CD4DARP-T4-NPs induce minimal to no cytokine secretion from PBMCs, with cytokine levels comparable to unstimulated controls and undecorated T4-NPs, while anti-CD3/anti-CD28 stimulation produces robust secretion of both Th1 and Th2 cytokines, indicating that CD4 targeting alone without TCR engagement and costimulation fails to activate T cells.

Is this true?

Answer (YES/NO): NO